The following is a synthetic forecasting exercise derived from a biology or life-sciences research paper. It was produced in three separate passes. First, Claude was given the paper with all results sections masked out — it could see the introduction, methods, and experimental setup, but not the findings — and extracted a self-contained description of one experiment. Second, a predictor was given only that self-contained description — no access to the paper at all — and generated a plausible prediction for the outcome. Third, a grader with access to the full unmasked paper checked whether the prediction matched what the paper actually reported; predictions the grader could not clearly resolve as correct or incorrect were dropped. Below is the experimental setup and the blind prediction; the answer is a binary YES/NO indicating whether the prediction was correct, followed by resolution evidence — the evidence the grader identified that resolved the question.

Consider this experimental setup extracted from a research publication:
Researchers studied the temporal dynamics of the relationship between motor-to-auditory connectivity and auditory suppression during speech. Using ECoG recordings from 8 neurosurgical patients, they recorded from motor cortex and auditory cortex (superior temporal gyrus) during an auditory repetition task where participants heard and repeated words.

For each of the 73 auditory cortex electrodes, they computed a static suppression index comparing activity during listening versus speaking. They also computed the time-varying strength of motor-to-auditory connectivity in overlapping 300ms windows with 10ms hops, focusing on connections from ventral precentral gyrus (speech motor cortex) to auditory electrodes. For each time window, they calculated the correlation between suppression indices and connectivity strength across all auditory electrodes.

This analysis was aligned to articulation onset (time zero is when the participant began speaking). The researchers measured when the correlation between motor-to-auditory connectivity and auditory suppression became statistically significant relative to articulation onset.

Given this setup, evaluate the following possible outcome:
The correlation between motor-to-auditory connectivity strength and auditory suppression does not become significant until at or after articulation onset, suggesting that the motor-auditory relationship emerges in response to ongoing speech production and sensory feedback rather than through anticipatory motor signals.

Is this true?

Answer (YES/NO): NO